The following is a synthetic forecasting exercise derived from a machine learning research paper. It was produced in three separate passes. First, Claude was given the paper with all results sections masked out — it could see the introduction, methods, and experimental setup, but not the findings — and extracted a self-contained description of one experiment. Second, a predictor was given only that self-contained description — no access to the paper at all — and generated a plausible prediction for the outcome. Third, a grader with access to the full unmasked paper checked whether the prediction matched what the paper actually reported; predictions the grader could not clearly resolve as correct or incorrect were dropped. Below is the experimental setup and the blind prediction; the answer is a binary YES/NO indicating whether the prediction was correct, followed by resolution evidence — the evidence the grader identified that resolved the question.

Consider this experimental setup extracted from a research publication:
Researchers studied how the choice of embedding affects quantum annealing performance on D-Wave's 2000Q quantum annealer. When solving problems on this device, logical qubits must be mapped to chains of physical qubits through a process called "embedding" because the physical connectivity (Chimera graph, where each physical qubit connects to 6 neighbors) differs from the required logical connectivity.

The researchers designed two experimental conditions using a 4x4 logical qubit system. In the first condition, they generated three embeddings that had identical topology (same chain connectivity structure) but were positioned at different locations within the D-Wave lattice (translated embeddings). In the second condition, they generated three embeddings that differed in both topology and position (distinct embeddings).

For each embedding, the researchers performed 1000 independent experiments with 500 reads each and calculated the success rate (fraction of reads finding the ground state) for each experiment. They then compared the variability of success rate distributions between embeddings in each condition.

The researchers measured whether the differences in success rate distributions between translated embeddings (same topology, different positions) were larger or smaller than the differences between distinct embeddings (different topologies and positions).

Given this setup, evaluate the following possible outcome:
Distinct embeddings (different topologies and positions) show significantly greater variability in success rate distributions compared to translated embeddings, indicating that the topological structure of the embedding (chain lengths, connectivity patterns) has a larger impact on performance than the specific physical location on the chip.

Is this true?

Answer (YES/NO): NO